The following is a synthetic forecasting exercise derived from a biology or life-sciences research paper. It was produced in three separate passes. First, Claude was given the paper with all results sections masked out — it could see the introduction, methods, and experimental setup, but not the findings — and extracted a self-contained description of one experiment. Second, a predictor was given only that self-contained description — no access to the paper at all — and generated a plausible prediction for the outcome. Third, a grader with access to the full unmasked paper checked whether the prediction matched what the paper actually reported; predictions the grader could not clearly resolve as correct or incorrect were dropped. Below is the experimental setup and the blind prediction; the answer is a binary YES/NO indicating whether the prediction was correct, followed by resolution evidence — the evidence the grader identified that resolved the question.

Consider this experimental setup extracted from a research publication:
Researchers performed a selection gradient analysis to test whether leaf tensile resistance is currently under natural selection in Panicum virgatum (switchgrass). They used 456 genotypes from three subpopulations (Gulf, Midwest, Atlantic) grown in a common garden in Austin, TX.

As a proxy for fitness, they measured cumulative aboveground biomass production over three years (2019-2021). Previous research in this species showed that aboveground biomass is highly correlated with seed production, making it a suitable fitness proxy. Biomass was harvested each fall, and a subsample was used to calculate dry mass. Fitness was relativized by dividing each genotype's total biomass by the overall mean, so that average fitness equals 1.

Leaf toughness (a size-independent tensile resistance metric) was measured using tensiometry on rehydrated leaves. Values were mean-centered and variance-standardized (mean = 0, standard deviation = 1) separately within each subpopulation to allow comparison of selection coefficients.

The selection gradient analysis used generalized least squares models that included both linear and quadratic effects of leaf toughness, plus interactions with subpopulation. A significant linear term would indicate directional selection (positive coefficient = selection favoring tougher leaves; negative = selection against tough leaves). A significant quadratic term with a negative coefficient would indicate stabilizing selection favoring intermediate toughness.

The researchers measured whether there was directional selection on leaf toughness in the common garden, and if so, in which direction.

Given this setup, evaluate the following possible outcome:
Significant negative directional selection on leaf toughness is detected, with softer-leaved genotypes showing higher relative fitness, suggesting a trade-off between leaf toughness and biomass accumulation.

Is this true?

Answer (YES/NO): NO